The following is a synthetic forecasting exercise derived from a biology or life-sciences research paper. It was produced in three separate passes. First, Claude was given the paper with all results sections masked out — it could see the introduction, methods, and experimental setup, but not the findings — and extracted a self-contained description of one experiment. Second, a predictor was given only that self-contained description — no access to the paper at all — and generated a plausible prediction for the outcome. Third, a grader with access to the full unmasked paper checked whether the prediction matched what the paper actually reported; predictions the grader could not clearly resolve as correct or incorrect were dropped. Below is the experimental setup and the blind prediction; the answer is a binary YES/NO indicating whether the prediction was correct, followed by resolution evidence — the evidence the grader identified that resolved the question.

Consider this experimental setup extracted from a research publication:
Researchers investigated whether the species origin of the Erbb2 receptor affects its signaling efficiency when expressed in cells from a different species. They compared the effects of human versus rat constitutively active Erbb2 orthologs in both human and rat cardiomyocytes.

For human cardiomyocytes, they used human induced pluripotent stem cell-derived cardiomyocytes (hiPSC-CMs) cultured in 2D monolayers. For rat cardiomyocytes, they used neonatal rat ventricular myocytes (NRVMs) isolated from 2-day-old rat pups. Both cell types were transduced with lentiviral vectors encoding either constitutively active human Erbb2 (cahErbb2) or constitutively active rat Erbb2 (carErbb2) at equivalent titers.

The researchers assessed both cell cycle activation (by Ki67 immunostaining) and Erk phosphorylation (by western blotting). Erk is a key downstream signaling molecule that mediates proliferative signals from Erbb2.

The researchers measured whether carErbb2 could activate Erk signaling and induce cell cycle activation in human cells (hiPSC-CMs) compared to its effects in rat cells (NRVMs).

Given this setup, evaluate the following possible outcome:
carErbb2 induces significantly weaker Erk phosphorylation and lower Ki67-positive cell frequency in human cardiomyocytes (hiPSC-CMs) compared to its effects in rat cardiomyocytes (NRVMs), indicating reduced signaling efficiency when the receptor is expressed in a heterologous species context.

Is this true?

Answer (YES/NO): NO